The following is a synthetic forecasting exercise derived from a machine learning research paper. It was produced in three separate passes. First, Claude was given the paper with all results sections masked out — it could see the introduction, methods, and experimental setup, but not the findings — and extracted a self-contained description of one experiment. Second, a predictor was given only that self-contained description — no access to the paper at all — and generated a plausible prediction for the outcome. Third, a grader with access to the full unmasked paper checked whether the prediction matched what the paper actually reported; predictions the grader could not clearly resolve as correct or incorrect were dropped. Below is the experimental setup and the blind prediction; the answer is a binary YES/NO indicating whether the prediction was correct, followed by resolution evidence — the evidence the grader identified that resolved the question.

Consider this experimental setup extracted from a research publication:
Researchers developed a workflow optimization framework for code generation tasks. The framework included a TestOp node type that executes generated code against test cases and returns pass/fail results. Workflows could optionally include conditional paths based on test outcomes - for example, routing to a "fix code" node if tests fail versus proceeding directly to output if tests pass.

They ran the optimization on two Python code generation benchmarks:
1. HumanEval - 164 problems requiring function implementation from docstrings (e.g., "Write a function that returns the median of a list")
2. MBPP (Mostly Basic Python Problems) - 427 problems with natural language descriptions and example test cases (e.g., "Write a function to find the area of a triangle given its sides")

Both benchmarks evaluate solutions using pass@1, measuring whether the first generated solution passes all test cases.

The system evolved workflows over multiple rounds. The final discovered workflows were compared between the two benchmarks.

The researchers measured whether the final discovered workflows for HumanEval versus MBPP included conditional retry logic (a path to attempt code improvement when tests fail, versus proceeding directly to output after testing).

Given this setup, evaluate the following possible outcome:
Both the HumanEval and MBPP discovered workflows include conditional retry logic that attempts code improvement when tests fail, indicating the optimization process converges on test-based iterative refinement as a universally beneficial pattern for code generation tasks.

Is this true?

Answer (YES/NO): NO